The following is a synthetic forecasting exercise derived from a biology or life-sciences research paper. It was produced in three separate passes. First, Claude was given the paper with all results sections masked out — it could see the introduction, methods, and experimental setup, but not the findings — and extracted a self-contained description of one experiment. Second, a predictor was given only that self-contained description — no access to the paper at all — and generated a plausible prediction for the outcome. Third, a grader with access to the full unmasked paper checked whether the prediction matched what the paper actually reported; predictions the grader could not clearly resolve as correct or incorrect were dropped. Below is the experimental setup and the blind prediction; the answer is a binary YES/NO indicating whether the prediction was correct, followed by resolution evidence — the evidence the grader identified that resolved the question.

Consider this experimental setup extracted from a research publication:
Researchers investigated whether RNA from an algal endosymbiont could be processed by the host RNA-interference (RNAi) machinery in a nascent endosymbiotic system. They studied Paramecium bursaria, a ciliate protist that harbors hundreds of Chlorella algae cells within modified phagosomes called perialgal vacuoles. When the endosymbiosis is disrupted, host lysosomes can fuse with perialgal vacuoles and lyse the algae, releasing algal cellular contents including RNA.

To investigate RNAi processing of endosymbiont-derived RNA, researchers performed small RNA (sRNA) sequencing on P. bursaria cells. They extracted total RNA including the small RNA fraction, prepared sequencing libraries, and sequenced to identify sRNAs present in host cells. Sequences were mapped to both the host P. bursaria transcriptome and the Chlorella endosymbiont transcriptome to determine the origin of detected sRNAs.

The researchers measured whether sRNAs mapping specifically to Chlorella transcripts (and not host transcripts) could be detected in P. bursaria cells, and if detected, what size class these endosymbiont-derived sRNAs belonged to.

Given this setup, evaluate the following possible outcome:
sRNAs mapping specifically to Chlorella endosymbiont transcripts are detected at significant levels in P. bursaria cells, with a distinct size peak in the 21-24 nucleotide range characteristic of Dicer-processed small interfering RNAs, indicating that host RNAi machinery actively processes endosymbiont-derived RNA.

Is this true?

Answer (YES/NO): YES